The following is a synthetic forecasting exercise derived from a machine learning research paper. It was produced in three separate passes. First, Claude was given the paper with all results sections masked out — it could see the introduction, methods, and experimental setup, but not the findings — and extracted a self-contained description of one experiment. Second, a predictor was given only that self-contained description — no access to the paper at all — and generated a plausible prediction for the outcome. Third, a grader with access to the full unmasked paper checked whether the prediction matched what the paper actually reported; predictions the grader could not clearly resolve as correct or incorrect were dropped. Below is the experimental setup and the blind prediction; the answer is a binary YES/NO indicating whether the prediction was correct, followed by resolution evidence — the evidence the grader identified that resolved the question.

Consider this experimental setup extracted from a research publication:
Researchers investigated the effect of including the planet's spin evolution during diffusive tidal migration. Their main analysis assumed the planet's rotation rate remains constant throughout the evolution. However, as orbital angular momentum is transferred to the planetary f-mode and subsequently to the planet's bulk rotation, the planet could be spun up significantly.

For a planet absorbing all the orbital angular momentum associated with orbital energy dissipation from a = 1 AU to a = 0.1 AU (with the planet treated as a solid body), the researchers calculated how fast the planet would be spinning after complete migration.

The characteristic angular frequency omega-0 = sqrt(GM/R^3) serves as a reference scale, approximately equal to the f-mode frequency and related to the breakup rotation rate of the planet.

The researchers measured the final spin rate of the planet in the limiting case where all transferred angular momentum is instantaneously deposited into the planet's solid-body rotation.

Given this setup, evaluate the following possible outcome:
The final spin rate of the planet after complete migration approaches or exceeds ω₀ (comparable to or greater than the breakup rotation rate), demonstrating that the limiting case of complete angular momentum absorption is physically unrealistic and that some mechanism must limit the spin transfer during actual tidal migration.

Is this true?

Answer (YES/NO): YES